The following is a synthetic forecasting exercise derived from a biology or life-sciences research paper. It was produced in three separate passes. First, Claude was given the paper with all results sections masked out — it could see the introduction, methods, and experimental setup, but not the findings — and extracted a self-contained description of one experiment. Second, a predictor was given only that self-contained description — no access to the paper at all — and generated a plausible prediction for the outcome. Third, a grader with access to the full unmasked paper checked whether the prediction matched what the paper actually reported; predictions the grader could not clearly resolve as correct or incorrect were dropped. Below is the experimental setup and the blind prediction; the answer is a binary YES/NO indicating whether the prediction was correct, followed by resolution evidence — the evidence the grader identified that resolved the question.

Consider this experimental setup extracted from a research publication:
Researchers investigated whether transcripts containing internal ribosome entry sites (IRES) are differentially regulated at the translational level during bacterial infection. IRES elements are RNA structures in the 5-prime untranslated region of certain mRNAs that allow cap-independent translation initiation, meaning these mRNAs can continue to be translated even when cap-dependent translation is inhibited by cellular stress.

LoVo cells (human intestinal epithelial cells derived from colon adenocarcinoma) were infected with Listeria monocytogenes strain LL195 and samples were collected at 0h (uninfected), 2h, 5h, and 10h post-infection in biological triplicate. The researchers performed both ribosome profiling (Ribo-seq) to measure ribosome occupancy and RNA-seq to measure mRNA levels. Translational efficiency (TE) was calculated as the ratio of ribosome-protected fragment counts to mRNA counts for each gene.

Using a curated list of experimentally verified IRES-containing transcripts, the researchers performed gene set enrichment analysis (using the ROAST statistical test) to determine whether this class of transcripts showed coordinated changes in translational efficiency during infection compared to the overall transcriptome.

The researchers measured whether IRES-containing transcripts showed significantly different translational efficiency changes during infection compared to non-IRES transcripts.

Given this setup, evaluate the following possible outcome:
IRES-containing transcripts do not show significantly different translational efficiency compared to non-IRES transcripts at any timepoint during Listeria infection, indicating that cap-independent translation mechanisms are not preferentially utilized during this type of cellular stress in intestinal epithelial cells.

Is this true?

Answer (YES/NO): YES